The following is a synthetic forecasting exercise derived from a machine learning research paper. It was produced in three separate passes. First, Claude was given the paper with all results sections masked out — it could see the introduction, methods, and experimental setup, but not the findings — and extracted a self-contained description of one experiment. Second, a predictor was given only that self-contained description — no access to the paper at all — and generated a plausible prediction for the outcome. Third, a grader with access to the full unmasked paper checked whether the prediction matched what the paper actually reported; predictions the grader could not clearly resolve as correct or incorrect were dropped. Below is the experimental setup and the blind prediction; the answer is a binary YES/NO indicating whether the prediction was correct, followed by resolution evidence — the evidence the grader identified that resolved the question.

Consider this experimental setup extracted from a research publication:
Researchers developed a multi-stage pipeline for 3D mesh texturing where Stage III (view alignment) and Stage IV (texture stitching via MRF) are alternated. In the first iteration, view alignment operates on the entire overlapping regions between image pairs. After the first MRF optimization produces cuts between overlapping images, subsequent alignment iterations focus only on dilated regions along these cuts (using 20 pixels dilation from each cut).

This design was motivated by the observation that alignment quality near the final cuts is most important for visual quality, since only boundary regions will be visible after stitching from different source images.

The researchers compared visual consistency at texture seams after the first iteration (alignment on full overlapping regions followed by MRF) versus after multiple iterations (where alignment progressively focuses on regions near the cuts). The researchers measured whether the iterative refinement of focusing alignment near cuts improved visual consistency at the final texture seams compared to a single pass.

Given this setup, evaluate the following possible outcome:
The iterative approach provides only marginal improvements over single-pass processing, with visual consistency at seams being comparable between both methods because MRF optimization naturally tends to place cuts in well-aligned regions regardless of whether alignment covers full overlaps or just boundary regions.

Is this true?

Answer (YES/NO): NO